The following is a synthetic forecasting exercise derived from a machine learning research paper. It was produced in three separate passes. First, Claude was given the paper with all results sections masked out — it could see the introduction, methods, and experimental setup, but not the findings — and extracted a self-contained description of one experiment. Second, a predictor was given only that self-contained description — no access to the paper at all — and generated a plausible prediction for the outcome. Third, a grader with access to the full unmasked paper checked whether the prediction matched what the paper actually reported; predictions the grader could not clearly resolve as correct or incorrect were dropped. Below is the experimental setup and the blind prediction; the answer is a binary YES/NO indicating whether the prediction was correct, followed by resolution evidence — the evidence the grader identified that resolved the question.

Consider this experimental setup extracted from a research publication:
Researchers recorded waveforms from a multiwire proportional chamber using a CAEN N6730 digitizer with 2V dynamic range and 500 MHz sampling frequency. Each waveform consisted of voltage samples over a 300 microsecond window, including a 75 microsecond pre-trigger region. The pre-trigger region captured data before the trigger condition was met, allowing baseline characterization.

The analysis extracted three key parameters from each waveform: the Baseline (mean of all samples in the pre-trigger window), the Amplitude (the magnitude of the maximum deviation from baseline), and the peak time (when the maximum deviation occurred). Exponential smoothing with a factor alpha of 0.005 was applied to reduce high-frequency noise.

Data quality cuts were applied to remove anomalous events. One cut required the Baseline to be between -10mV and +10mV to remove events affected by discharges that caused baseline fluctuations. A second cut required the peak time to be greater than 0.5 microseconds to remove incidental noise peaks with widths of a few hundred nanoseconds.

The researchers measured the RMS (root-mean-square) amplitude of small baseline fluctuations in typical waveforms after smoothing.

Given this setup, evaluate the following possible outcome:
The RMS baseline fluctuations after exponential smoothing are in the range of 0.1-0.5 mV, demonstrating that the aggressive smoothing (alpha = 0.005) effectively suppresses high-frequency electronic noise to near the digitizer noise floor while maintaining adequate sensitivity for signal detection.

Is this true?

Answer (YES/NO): NO